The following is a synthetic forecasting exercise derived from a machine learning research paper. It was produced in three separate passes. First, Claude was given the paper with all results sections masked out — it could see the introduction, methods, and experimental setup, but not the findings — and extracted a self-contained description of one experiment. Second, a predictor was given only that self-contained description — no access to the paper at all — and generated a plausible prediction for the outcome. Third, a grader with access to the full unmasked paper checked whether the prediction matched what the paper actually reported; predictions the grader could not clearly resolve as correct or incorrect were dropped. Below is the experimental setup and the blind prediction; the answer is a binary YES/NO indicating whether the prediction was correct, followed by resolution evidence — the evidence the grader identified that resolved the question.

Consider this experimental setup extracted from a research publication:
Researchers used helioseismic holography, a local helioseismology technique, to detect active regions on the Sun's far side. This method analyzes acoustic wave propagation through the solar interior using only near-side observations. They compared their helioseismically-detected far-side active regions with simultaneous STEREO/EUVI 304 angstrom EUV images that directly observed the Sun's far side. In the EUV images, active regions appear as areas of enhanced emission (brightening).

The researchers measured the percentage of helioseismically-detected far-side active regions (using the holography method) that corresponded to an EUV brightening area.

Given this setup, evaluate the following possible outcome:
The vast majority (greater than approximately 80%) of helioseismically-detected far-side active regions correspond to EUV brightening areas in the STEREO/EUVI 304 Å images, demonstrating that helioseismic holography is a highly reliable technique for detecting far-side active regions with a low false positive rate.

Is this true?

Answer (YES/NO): YES